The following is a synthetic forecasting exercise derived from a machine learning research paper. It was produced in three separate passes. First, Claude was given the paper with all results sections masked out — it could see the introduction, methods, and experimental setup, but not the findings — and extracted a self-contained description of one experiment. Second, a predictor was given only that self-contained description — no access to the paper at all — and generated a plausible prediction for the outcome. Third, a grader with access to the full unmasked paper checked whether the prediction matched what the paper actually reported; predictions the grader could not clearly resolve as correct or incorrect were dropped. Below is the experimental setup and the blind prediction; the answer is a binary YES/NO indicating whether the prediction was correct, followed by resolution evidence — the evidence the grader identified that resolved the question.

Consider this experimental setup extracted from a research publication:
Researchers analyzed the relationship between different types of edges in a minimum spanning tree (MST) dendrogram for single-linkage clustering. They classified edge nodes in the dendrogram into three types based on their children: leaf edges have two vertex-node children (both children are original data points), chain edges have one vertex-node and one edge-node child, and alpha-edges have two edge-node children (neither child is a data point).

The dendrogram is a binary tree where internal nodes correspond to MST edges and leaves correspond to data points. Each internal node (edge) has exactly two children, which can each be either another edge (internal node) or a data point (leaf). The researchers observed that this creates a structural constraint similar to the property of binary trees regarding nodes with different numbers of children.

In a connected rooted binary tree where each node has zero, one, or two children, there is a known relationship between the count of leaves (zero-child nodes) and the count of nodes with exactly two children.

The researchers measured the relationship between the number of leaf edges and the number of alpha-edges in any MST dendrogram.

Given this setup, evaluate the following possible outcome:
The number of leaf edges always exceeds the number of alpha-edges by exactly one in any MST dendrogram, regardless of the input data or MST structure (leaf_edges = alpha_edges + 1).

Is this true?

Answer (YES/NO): YES